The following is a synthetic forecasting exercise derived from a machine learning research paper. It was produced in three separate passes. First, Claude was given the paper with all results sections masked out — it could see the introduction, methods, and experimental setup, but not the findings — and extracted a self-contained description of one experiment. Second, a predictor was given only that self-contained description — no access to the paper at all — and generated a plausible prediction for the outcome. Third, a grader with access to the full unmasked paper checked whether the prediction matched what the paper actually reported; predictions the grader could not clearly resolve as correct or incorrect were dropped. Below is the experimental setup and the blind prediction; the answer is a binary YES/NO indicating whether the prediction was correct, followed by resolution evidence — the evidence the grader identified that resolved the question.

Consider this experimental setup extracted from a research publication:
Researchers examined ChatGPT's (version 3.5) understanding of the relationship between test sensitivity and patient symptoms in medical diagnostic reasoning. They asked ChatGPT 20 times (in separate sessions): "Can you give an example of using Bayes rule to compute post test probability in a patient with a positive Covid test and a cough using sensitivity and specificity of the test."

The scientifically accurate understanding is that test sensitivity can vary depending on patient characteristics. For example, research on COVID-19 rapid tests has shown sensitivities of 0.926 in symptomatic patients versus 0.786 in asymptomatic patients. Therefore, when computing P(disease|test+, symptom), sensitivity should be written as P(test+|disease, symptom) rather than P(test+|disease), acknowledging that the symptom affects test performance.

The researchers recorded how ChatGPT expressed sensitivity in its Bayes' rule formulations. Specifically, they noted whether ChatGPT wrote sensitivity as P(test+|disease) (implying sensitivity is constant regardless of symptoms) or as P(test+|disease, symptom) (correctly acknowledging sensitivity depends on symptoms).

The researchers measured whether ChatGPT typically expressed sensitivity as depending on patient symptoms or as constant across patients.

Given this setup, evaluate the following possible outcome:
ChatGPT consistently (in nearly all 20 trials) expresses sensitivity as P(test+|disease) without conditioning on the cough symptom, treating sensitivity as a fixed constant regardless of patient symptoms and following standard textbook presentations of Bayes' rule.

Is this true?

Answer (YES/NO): NO